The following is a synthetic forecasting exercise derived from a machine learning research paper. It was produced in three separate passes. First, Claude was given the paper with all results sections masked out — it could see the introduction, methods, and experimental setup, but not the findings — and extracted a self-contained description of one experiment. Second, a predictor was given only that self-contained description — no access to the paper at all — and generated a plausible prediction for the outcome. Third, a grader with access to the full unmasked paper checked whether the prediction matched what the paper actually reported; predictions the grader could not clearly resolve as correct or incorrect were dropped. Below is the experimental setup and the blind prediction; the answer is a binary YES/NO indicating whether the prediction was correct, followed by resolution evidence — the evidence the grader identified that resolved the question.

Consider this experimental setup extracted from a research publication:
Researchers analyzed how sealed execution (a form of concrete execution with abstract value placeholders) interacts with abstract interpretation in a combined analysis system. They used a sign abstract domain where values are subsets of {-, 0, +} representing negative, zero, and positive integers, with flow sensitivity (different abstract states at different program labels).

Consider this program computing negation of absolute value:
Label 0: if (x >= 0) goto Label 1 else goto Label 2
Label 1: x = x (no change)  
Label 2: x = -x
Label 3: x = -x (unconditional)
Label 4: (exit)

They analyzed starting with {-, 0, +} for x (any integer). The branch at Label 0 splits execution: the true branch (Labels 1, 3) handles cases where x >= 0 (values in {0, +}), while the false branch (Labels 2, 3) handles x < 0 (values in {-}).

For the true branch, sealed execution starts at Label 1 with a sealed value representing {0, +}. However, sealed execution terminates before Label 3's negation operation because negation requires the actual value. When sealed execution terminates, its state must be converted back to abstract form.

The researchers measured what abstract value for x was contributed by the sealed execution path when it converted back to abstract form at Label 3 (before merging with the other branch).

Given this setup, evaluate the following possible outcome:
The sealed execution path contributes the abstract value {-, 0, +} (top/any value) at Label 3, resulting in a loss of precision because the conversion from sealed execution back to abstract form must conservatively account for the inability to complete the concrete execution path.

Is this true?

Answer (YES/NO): NO